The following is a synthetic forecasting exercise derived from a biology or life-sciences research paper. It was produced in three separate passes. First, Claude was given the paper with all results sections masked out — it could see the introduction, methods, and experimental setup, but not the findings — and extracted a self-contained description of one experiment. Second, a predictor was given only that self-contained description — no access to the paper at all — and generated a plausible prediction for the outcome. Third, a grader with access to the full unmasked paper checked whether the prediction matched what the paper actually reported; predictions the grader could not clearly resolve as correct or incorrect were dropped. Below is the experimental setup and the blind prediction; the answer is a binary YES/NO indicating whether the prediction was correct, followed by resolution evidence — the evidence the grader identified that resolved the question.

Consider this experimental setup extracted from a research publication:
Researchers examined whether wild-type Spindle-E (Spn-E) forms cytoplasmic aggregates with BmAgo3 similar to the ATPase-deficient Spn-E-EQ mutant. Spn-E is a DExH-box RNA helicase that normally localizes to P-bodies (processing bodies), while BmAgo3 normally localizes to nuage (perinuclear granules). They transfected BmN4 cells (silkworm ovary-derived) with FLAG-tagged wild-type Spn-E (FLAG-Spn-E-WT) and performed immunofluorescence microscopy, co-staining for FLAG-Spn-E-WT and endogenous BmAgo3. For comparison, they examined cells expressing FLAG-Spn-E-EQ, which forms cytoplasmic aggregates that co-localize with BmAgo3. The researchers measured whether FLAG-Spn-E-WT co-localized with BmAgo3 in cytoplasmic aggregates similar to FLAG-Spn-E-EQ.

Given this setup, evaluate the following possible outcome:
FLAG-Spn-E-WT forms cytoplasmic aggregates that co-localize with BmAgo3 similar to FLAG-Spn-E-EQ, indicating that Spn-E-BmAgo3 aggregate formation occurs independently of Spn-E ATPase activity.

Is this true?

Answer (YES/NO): NO